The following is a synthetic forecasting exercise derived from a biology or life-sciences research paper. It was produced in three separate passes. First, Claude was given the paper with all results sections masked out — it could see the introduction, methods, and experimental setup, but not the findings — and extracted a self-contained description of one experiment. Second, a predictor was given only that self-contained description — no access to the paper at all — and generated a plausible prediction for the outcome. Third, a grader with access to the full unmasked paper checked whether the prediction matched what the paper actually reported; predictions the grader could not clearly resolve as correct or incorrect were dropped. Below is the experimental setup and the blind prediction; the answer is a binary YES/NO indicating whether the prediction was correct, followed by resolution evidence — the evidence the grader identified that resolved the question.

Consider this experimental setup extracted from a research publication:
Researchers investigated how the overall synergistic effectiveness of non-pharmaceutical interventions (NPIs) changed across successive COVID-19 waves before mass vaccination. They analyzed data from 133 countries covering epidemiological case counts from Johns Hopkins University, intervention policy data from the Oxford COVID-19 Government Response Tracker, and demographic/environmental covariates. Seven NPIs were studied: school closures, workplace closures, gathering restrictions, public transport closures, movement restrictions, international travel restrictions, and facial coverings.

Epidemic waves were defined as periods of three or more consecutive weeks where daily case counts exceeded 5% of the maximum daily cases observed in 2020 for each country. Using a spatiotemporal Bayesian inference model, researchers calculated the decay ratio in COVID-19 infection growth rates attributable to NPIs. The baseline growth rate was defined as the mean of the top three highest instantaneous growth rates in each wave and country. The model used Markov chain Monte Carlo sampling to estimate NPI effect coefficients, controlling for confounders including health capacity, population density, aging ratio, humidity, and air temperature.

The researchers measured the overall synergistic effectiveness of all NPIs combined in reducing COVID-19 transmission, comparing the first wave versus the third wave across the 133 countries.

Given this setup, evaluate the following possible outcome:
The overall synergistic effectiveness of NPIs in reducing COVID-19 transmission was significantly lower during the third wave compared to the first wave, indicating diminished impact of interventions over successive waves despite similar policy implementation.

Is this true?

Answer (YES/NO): NO